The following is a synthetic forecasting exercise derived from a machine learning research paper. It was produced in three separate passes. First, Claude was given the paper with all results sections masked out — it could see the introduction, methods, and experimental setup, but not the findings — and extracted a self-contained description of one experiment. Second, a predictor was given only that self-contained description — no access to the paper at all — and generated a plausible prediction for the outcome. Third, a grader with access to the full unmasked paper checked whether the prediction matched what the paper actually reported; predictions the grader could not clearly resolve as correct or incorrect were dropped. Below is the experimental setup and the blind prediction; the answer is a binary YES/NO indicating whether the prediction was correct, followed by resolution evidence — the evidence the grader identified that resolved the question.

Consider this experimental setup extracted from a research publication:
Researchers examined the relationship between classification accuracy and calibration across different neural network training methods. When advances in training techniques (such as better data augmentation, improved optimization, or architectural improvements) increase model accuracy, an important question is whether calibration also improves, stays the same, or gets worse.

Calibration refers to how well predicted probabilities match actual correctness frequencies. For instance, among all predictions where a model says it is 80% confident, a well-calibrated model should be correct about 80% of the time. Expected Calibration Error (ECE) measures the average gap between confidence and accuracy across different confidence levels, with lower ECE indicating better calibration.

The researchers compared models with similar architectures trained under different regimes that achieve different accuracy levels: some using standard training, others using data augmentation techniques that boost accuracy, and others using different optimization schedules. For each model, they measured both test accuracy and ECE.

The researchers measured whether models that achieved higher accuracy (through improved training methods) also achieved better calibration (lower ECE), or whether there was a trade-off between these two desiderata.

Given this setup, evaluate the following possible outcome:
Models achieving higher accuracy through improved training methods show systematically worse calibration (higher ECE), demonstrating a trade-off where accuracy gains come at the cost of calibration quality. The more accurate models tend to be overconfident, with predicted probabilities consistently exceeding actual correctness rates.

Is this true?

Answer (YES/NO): YES